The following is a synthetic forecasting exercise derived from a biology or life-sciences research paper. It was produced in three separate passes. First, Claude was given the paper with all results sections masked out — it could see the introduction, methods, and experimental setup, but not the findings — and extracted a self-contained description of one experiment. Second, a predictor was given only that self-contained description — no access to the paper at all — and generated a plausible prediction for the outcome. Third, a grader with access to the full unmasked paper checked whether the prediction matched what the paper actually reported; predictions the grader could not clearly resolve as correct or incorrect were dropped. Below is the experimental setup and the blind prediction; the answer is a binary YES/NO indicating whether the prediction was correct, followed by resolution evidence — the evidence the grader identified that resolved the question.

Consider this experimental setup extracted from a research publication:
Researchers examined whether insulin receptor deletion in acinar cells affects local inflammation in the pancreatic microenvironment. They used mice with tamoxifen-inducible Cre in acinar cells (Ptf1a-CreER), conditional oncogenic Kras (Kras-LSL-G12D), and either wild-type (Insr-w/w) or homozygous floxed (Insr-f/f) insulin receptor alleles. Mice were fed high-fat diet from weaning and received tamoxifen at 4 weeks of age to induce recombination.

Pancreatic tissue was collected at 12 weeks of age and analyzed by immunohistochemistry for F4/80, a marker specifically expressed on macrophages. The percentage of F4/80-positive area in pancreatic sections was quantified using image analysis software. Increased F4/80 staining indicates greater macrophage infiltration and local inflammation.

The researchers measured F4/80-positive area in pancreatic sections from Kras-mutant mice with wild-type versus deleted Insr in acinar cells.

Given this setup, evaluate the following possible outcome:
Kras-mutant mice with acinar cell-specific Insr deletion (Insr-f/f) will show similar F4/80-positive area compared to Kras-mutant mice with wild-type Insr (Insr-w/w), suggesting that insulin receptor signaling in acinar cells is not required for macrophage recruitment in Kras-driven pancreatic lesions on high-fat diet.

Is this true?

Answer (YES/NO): NO